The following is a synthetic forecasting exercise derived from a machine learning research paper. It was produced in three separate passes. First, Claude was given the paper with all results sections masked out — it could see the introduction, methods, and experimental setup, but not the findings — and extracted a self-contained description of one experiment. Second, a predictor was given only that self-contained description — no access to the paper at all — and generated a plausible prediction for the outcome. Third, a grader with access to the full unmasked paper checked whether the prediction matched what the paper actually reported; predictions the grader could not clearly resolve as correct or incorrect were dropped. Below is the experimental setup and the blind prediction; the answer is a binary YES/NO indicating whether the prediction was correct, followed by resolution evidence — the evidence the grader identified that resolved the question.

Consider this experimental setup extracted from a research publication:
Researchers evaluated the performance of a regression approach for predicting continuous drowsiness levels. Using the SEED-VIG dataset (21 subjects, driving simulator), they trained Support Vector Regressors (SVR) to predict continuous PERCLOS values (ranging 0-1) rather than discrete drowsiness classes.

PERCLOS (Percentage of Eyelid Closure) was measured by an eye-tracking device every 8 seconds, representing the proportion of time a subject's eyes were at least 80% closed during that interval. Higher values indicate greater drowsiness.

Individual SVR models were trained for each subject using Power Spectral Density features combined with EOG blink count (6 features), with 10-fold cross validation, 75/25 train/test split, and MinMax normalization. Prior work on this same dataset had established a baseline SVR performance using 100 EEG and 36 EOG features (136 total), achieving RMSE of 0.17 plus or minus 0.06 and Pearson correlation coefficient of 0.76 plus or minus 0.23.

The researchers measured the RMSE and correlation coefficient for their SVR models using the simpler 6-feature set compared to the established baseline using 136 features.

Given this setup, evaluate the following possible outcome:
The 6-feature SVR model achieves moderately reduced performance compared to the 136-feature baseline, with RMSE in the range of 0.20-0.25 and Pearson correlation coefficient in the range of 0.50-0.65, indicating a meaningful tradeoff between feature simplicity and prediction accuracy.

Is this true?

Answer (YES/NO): NO